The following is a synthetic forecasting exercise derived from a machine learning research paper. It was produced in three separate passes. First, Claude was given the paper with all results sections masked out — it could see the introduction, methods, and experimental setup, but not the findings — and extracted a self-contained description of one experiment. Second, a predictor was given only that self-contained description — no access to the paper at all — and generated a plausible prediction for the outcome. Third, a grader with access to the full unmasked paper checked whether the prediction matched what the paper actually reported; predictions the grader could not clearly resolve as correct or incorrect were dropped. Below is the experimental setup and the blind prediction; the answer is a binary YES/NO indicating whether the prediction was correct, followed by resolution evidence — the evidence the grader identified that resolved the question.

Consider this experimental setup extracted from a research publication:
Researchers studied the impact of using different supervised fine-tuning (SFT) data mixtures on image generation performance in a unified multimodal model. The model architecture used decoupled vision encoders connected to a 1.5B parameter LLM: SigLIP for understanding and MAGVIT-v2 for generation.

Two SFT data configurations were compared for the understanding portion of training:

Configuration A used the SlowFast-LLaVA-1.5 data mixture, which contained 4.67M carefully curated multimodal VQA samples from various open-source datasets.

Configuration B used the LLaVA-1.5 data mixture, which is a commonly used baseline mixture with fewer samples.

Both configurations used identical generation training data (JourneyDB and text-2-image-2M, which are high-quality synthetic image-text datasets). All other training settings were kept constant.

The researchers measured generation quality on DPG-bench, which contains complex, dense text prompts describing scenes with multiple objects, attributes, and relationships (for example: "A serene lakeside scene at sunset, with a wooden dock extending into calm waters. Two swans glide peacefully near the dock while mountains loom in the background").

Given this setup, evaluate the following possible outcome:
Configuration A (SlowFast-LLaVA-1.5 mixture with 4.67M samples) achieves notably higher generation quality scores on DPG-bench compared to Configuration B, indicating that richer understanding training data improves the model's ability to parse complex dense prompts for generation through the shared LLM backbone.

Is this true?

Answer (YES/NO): YES